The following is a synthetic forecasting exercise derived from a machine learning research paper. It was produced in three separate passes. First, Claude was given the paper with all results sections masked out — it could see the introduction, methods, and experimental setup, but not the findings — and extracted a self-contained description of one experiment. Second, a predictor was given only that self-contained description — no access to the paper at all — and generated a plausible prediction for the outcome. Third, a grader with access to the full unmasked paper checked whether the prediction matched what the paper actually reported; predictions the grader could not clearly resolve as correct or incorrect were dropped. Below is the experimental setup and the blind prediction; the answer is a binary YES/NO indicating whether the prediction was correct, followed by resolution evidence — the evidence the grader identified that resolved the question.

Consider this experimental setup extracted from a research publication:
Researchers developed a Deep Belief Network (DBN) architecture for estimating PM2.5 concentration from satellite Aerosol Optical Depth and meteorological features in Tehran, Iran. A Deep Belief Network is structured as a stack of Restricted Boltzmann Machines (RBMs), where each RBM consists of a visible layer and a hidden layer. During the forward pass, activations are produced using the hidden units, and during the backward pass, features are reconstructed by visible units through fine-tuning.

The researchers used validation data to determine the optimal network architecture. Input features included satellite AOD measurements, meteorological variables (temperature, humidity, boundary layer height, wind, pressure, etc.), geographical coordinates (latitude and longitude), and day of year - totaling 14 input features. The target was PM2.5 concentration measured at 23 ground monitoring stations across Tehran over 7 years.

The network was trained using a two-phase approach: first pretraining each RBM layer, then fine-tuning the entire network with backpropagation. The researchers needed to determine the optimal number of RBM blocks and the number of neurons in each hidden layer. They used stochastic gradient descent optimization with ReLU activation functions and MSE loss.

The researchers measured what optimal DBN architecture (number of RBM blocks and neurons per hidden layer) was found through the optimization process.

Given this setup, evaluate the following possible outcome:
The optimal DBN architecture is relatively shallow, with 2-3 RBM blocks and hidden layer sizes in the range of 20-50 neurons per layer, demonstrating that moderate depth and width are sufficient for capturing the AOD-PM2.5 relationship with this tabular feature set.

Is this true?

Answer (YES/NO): NO